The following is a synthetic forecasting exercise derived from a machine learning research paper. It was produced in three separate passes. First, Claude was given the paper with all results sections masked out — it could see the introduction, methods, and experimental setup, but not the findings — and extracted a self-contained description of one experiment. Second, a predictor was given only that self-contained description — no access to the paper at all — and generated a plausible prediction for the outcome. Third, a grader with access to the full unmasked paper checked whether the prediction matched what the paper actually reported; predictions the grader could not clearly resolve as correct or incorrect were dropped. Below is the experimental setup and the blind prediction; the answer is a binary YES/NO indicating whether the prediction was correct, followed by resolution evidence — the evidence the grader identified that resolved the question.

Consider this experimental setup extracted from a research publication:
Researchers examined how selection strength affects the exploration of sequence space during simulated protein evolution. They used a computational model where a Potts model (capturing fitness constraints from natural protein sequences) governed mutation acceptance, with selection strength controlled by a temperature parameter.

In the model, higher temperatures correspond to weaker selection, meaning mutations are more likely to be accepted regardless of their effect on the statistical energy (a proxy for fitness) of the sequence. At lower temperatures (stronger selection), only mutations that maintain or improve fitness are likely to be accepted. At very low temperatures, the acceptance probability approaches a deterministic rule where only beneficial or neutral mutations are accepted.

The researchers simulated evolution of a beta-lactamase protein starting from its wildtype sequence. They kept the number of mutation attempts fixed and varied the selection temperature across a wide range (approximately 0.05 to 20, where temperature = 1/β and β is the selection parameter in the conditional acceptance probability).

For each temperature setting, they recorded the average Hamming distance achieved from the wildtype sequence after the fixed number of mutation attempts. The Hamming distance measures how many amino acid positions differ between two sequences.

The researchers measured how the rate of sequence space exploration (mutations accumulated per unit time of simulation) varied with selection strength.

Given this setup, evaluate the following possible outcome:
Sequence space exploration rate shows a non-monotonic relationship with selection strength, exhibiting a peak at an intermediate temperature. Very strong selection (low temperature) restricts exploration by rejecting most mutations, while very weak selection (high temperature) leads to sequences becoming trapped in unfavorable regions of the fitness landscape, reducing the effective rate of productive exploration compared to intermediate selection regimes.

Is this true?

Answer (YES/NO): NO